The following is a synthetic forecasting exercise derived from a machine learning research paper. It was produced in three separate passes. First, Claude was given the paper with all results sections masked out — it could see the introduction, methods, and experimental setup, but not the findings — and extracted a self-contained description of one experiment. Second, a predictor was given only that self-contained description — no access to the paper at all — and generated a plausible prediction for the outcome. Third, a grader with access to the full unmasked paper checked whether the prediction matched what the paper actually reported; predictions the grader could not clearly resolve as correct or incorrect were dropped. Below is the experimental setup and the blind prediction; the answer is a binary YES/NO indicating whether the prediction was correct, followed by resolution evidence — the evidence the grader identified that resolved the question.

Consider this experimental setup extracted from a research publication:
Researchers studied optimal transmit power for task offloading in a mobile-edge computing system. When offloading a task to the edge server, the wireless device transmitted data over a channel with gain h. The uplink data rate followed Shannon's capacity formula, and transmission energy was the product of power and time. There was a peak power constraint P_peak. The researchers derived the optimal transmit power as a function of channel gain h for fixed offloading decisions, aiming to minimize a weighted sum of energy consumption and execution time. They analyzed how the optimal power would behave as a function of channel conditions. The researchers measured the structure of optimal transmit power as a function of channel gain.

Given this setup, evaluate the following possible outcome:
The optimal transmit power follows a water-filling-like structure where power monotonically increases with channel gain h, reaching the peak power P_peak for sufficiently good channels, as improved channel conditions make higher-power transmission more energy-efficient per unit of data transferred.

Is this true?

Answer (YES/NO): NO